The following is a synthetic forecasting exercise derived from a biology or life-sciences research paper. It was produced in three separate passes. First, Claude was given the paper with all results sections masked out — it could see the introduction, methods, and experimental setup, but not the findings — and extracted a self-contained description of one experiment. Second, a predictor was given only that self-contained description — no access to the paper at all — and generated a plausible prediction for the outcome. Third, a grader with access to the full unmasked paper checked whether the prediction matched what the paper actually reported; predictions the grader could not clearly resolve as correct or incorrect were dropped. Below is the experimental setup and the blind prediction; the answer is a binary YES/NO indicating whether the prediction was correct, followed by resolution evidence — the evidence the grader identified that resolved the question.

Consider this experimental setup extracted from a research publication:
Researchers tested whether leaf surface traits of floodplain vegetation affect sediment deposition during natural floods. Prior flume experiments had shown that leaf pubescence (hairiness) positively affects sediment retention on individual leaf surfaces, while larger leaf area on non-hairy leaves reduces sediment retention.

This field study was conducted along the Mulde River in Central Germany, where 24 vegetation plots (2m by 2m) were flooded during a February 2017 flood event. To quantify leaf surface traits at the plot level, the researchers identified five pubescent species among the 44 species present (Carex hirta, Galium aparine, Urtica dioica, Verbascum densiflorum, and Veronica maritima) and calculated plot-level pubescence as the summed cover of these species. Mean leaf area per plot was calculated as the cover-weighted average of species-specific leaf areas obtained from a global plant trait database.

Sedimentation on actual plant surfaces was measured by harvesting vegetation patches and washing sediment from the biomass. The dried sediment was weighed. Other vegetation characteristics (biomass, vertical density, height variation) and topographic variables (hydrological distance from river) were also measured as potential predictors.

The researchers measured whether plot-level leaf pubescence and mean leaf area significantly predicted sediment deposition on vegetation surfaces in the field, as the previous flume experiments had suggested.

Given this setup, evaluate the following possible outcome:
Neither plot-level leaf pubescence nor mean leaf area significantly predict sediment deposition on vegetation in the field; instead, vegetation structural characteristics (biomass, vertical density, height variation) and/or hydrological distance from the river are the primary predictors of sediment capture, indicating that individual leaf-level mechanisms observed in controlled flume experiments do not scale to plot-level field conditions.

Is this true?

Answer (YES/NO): YES